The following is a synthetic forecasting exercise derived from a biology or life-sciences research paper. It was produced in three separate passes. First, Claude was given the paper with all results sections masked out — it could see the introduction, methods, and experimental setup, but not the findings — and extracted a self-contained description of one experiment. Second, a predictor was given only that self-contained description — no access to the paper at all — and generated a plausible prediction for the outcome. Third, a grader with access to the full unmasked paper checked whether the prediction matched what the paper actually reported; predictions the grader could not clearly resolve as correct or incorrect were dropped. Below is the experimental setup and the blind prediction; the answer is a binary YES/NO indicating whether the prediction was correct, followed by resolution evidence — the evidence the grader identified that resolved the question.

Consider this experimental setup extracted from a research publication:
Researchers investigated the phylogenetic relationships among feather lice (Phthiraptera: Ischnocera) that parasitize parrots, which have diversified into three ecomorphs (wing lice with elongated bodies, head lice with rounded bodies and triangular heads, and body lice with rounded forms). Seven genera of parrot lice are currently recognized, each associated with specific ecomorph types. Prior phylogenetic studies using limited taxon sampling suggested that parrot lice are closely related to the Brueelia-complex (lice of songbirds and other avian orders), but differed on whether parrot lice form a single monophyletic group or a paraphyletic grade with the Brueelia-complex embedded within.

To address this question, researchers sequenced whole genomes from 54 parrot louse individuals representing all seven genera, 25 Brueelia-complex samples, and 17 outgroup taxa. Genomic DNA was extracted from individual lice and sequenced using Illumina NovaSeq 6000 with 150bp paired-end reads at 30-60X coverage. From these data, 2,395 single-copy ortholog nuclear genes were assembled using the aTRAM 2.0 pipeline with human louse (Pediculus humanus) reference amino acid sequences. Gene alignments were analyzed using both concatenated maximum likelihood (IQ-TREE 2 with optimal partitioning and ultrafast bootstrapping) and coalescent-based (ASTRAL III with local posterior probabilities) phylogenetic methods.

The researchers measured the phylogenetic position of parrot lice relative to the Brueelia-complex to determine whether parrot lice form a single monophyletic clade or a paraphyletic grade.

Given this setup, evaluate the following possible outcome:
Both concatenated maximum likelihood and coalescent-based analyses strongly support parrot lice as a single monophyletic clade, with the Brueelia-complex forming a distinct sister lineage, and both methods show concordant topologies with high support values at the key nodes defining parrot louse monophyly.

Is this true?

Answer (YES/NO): NO